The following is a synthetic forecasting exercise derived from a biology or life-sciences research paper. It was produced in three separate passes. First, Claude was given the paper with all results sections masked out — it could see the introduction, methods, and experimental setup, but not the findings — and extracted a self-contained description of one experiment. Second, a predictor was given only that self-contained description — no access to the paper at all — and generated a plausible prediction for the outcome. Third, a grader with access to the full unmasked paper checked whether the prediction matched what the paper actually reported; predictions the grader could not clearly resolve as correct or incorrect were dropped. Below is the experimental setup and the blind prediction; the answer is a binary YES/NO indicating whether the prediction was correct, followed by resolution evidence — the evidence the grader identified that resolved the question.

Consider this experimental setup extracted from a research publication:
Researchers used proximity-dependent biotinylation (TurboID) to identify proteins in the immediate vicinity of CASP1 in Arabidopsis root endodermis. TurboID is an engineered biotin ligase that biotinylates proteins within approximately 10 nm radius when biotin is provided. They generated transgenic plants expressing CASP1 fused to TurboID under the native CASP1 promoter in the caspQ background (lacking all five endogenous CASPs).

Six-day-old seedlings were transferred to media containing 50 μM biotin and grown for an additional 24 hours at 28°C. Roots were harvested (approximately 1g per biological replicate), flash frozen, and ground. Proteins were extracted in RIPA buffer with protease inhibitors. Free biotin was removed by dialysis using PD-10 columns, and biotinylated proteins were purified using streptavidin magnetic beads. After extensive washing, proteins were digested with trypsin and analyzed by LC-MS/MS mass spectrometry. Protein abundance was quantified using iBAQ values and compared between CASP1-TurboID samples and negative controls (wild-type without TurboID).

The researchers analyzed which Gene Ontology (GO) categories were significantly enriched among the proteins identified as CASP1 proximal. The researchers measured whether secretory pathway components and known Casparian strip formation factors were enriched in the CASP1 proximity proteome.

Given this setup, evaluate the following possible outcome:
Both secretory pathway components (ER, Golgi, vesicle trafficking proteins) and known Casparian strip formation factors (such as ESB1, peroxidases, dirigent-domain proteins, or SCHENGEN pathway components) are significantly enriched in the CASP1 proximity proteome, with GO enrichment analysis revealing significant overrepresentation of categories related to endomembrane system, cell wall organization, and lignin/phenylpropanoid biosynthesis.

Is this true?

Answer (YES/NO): NO